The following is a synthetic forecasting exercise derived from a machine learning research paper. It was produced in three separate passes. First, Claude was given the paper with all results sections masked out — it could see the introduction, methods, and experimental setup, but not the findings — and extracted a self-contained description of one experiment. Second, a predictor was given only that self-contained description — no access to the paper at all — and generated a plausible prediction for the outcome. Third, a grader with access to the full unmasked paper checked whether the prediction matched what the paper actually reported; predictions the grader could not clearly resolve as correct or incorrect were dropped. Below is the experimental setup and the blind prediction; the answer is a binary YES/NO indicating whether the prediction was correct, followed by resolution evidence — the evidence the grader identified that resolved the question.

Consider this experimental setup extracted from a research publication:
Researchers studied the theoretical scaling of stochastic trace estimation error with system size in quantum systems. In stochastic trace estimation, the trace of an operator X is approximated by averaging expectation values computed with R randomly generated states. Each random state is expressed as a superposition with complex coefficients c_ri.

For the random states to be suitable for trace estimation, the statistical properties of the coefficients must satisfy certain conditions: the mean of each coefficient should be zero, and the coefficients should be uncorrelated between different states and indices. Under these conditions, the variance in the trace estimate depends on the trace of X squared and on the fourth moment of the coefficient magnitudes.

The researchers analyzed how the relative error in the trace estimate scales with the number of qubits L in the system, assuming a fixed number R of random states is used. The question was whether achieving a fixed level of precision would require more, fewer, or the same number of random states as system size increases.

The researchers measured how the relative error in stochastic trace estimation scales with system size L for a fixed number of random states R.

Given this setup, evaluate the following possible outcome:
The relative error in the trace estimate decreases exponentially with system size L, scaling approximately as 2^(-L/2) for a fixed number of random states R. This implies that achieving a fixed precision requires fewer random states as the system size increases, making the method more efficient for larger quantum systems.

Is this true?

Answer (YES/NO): YES